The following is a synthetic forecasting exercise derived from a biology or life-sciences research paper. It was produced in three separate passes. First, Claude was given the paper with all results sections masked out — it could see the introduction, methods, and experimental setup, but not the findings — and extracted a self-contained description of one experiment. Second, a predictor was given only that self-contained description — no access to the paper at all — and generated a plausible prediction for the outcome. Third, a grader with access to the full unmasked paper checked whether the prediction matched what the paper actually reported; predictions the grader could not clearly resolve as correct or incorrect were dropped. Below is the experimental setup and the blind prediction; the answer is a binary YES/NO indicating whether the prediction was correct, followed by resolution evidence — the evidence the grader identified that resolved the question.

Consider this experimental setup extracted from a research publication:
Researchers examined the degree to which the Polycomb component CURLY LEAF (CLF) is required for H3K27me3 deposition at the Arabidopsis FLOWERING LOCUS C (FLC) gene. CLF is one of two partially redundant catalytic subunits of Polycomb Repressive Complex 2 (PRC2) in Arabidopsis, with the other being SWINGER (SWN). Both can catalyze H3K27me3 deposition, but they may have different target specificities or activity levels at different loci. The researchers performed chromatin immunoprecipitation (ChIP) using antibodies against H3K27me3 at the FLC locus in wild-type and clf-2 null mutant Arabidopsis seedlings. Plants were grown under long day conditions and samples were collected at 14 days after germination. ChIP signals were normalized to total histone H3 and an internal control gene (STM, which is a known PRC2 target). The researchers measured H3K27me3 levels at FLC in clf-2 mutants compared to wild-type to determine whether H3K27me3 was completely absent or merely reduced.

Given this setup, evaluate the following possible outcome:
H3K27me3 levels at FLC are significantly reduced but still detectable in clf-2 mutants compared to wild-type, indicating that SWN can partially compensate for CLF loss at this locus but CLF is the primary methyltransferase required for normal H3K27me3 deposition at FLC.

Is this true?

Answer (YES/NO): YES